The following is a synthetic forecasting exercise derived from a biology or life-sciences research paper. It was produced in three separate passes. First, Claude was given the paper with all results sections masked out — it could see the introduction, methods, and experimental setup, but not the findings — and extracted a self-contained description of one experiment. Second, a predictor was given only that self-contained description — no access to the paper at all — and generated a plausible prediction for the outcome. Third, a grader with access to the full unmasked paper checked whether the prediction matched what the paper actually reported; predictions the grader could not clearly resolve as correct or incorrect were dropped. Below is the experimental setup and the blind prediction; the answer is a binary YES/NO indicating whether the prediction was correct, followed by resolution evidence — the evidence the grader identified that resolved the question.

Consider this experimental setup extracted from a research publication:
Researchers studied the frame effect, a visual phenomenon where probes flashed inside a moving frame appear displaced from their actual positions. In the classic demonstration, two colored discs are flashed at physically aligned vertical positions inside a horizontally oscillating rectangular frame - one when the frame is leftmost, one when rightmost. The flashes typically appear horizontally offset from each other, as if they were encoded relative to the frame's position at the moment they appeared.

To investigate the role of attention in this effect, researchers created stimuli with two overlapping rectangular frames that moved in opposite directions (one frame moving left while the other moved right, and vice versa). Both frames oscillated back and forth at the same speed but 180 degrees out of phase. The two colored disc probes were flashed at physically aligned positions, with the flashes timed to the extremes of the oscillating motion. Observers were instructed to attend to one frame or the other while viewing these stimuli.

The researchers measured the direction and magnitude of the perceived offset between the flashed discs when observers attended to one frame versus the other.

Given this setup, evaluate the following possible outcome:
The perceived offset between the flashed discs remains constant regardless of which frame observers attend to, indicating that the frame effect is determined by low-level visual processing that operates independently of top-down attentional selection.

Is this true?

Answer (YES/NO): NO